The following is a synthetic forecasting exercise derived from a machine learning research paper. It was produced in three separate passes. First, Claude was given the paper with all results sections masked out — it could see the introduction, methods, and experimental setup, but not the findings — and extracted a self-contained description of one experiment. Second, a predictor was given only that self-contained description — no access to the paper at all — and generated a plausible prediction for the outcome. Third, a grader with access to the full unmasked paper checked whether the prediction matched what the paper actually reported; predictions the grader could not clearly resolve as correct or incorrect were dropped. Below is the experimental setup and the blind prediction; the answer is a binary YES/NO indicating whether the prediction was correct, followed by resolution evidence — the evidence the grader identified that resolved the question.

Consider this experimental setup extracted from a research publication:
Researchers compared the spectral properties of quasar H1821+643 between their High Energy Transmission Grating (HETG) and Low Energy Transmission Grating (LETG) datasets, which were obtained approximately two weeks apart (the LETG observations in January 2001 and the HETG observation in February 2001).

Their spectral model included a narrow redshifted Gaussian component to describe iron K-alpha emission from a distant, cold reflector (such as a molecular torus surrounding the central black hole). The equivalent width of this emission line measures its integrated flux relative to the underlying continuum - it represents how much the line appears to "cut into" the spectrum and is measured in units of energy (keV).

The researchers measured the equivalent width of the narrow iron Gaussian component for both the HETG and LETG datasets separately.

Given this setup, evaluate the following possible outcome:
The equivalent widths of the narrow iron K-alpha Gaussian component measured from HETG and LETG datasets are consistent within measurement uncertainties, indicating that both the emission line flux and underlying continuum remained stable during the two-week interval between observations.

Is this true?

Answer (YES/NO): NO